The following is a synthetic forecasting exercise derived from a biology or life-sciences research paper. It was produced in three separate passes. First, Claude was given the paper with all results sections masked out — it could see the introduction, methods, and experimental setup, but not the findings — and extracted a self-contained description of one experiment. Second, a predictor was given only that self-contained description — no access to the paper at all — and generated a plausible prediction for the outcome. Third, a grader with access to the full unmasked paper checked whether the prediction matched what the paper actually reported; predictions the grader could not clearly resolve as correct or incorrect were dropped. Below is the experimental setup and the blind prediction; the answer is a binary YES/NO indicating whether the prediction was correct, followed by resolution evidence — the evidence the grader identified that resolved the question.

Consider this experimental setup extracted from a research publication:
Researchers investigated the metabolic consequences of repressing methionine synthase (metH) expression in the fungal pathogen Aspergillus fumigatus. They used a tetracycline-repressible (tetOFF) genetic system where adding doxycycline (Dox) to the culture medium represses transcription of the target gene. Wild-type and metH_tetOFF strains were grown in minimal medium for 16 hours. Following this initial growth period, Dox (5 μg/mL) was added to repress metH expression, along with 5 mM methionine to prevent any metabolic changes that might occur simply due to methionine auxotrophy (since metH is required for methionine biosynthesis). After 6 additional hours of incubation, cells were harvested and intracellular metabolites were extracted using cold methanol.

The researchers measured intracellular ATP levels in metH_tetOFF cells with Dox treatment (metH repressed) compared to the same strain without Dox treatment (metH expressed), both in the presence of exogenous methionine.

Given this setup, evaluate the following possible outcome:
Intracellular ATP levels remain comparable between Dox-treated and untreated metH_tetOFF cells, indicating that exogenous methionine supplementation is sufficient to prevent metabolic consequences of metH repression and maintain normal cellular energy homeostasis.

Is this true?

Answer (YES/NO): NO